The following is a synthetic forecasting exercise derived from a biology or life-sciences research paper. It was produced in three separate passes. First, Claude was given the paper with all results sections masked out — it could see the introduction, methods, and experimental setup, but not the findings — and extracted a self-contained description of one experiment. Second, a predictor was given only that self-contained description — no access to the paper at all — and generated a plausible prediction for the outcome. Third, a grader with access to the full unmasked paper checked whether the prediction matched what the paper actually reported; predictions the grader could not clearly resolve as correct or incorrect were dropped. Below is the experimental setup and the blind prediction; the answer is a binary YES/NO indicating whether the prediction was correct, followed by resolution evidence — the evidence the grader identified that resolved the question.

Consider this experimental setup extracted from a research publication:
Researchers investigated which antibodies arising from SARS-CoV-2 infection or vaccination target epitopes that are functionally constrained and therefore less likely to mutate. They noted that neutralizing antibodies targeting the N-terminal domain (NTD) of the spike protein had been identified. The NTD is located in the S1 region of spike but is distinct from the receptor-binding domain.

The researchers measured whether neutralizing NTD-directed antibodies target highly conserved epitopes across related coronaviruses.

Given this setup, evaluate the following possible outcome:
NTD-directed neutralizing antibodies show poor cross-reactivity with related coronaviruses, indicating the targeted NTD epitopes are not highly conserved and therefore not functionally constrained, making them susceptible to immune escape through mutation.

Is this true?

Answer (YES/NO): YES